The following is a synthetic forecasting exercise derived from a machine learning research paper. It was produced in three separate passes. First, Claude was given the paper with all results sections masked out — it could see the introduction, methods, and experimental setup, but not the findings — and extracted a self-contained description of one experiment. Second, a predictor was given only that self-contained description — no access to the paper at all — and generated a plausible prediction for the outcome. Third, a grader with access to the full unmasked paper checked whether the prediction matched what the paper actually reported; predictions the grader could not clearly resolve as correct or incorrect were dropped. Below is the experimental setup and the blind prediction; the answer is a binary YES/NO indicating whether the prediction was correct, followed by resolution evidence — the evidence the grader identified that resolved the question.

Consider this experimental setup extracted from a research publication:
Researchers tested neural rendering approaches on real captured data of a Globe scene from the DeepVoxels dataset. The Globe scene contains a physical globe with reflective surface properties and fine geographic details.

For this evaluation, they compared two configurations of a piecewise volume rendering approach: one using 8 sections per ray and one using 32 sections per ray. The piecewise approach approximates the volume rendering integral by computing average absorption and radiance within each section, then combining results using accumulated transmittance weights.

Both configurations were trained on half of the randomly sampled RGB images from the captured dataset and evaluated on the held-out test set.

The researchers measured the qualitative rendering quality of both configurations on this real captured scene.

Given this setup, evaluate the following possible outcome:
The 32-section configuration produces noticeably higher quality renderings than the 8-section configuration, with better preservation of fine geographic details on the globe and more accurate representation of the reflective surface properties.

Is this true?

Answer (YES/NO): NO